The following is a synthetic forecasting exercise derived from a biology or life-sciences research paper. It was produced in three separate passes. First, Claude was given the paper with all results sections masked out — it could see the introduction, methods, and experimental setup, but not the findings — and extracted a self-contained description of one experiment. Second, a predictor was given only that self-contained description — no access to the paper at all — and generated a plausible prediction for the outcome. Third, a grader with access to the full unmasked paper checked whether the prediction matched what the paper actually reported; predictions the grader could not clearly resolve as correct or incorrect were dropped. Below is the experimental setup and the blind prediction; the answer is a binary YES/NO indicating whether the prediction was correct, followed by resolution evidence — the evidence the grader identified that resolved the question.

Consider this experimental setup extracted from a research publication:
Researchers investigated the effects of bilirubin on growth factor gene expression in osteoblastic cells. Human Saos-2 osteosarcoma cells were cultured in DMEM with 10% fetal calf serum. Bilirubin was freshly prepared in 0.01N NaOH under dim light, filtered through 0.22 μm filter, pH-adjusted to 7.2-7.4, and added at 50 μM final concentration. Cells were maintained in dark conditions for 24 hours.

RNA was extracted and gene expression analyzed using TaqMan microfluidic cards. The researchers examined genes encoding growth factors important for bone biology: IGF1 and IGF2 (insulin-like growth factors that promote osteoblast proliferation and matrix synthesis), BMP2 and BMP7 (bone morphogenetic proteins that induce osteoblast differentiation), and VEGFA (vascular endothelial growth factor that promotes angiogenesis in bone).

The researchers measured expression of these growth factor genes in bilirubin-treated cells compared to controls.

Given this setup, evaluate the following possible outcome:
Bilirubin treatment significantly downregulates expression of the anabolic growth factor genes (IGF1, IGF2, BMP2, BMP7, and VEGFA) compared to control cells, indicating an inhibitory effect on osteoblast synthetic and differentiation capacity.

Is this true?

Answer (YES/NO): NO